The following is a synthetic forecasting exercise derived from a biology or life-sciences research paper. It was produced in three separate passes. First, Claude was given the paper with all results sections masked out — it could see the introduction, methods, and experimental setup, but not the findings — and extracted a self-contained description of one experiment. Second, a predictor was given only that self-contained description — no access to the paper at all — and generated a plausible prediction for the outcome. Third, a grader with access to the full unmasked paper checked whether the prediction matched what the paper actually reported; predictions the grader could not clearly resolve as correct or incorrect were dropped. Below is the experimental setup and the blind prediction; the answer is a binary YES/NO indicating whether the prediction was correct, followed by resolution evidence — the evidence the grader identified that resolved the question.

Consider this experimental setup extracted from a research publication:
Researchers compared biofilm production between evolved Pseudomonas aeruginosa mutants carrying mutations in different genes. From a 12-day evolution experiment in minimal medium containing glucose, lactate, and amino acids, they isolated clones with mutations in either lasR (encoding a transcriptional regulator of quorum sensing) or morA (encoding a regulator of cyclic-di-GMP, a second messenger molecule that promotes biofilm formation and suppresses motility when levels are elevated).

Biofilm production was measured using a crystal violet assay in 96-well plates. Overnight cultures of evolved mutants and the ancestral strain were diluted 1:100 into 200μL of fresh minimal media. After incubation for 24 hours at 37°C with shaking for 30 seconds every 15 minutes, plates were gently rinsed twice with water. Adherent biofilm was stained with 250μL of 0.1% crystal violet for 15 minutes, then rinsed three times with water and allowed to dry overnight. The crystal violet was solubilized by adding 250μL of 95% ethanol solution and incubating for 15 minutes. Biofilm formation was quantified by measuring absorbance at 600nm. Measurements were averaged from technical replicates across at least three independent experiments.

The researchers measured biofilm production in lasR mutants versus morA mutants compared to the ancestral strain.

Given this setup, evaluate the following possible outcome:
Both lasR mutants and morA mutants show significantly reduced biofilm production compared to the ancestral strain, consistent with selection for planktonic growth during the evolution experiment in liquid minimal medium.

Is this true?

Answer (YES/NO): NO